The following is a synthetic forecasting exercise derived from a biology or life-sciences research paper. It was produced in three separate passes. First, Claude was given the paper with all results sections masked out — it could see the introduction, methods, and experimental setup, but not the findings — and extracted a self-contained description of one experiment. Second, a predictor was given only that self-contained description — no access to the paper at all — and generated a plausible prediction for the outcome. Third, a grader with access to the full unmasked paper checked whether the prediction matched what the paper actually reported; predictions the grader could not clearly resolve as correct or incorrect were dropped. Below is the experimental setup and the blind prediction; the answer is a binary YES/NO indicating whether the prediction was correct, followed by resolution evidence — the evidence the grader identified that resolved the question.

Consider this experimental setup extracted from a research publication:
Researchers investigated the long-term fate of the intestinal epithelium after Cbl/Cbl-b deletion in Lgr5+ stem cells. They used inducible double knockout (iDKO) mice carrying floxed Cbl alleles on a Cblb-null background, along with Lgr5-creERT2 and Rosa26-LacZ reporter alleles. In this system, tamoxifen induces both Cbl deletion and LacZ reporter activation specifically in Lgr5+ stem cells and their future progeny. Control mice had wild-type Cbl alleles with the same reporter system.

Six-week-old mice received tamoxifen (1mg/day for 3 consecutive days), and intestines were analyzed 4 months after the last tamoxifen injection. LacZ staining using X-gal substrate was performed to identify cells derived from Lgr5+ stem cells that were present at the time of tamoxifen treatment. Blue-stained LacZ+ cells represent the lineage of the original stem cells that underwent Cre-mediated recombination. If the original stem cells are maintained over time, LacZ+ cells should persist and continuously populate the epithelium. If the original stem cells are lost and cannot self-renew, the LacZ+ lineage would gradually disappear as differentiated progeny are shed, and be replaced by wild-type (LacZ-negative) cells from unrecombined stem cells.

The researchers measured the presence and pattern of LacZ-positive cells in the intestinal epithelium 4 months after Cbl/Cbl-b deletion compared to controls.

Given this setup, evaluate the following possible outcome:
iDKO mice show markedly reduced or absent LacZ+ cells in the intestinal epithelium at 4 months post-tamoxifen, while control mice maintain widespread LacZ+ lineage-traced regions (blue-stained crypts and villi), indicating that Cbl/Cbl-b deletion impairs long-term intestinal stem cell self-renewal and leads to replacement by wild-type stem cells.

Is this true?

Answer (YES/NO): NO